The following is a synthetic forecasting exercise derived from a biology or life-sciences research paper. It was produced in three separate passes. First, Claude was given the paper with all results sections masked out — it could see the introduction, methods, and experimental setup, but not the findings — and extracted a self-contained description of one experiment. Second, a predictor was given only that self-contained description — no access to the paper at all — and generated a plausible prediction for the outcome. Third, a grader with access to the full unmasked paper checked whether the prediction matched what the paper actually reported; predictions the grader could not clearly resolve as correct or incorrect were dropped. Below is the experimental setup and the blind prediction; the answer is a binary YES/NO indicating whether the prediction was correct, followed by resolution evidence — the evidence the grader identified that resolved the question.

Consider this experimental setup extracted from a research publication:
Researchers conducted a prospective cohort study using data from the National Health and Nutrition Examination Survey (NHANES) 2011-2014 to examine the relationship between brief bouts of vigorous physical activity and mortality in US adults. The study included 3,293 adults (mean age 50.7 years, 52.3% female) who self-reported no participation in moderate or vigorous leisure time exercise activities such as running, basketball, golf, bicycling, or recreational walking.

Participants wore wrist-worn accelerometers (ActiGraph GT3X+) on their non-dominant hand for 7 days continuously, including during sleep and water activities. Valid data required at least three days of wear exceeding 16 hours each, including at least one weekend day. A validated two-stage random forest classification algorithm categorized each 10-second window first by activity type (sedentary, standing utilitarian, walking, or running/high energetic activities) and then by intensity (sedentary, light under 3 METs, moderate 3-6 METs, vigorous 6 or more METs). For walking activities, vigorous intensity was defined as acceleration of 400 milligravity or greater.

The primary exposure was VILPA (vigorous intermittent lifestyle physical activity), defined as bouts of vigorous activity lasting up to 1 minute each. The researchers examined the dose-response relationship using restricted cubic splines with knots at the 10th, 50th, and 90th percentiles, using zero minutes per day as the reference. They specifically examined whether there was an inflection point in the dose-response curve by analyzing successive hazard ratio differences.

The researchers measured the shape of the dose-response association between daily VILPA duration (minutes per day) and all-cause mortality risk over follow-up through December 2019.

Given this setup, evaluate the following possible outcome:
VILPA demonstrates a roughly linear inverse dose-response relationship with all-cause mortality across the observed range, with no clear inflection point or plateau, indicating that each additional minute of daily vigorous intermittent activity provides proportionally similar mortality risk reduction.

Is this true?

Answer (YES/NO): NO